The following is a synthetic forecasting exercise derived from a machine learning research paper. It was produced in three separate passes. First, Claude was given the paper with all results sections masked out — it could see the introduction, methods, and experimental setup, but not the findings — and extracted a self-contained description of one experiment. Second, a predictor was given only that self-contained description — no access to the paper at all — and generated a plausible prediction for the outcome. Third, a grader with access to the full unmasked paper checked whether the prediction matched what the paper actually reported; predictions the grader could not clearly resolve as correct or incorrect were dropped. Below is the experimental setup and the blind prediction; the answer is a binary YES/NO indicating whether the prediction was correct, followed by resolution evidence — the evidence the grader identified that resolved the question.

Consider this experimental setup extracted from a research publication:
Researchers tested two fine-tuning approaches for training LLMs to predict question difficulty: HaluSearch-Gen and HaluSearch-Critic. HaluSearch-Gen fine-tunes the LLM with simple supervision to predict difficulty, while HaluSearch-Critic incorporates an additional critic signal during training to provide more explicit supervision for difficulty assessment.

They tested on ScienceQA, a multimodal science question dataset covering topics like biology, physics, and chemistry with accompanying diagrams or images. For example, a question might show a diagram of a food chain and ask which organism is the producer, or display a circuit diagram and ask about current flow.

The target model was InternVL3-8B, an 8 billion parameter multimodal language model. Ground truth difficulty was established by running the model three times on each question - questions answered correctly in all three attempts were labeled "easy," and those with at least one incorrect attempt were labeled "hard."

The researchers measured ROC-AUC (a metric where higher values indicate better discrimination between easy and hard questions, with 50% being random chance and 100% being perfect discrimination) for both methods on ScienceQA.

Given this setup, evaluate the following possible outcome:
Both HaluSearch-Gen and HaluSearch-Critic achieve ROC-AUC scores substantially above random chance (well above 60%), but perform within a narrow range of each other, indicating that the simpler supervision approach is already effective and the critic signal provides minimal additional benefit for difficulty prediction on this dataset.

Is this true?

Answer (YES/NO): NO